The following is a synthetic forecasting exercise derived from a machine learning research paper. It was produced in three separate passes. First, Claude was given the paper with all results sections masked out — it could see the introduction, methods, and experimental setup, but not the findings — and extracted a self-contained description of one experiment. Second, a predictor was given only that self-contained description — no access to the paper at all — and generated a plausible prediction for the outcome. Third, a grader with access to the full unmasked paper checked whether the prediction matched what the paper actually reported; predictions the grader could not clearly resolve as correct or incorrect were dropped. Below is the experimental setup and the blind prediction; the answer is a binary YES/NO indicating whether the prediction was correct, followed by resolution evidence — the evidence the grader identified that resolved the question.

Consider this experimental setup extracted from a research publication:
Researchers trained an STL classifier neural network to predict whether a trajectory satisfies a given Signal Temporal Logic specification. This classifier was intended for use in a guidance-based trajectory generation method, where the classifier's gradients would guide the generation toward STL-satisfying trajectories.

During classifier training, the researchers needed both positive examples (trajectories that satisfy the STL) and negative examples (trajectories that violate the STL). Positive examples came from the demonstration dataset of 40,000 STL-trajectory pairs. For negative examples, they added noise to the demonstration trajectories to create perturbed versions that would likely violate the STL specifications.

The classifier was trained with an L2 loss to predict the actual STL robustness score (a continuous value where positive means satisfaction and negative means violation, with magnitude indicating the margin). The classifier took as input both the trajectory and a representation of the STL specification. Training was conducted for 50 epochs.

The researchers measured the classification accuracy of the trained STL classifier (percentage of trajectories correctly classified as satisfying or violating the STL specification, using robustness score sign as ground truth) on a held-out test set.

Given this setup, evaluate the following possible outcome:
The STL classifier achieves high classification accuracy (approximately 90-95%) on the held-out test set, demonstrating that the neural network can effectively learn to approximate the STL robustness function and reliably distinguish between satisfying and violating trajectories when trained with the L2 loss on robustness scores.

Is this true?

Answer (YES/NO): YES